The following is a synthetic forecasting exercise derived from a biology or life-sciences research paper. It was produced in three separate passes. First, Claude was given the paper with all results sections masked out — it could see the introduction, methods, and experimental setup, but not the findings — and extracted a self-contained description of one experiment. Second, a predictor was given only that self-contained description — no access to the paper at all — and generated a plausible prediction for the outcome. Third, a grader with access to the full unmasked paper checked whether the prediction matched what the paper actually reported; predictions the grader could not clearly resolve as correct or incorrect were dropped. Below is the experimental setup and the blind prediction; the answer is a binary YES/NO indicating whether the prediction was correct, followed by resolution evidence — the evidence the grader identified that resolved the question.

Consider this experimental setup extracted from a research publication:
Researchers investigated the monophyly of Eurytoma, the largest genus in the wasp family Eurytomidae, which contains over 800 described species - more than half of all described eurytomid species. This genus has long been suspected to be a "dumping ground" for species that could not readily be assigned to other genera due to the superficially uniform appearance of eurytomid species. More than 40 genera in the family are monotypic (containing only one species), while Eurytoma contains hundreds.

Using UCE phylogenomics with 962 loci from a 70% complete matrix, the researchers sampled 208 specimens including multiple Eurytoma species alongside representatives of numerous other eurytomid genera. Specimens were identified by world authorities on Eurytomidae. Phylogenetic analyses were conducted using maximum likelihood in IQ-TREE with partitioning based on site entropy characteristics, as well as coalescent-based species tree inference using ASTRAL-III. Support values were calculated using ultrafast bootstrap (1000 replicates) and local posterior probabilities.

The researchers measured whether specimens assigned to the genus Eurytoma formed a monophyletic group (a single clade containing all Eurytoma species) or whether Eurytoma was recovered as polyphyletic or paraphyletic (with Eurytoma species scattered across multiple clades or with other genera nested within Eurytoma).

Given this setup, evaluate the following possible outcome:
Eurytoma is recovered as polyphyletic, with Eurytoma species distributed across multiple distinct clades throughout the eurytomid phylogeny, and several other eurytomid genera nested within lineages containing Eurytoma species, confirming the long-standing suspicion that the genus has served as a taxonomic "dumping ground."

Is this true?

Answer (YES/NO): YES